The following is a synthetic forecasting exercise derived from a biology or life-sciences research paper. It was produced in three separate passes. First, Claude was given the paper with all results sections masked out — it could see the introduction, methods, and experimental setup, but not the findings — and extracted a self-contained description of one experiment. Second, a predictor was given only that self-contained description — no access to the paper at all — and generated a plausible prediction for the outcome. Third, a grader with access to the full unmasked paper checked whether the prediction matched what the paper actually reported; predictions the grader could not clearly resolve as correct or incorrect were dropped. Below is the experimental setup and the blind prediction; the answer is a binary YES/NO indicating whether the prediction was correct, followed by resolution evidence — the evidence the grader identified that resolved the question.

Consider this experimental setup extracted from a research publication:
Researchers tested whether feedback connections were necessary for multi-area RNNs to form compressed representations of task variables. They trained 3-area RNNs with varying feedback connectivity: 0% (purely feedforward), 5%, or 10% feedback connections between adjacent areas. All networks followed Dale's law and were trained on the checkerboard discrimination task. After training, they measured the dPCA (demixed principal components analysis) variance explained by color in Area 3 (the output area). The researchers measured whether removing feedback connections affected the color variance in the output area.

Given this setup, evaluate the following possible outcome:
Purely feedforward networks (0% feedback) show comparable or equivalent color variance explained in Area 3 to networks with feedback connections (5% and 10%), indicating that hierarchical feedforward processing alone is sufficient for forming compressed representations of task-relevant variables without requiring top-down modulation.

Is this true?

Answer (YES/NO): YES